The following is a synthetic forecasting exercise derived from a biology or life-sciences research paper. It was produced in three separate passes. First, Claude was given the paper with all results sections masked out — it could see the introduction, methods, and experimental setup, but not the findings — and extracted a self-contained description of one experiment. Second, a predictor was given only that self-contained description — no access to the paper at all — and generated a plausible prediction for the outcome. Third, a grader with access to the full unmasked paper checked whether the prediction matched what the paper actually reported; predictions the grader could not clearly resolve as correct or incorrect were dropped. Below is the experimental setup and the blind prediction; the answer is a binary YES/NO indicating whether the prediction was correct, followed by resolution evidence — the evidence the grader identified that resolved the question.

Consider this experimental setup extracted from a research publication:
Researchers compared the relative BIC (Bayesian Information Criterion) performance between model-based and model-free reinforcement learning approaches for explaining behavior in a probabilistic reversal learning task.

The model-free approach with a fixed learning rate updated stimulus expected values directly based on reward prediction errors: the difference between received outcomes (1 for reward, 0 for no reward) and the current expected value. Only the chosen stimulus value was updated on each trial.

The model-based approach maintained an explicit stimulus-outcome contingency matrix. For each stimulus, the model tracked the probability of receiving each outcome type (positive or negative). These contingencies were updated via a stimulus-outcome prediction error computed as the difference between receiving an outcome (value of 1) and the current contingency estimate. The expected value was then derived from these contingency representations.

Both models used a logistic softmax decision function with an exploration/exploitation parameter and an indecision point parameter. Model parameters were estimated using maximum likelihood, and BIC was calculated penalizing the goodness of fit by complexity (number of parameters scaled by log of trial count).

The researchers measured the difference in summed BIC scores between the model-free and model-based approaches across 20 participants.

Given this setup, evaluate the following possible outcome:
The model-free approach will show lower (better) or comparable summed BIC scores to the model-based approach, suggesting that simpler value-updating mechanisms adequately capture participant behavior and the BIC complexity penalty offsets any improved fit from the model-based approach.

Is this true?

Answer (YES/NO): YES